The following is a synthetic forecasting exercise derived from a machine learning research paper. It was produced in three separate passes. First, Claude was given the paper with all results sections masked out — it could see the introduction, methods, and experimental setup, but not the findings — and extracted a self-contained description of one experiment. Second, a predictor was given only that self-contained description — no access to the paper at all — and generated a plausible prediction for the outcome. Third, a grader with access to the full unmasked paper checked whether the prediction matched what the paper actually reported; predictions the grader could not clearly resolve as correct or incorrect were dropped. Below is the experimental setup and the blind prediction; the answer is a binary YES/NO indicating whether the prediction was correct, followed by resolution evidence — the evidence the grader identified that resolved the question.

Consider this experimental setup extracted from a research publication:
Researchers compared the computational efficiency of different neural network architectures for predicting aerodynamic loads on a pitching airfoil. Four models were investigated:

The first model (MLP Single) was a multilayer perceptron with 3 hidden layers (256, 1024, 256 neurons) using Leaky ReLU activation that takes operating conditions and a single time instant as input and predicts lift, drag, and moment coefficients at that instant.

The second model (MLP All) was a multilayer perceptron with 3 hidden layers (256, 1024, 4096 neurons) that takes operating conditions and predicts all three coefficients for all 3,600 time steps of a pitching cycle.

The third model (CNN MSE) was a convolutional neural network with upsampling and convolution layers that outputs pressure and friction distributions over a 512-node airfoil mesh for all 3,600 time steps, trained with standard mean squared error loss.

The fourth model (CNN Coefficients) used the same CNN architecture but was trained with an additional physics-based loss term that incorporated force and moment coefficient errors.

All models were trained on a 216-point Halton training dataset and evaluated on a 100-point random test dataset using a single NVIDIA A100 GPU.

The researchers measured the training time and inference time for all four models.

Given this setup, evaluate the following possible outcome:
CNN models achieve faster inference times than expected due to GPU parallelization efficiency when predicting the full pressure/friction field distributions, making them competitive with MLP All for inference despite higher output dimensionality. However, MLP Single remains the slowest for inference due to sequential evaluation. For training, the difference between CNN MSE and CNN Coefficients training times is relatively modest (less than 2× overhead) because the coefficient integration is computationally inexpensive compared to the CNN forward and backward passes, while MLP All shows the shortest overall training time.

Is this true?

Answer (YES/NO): NO